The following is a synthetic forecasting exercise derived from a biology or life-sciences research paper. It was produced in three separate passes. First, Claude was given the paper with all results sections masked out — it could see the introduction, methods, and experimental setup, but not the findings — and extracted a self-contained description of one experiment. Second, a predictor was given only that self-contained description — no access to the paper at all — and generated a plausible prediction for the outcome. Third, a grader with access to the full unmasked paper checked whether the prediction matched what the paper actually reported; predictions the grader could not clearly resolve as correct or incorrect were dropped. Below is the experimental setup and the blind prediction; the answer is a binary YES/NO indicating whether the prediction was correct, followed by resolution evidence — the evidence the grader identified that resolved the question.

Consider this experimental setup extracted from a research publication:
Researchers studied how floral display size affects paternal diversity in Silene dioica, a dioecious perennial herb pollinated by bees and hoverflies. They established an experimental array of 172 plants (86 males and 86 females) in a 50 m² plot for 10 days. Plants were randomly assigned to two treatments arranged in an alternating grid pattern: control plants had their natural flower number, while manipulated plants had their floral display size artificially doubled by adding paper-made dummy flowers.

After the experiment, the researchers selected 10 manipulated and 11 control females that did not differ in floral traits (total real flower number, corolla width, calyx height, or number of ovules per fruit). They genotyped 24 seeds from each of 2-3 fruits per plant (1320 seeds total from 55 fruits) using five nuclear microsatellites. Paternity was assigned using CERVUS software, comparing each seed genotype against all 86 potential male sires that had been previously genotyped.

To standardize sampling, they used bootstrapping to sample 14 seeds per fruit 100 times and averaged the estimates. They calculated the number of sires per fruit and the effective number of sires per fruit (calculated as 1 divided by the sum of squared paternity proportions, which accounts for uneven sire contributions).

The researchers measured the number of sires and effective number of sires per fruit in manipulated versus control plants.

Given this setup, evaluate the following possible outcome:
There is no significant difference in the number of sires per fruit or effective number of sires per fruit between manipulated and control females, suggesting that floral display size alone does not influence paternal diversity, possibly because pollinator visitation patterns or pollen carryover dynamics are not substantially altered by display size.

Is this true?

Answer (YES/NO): YES